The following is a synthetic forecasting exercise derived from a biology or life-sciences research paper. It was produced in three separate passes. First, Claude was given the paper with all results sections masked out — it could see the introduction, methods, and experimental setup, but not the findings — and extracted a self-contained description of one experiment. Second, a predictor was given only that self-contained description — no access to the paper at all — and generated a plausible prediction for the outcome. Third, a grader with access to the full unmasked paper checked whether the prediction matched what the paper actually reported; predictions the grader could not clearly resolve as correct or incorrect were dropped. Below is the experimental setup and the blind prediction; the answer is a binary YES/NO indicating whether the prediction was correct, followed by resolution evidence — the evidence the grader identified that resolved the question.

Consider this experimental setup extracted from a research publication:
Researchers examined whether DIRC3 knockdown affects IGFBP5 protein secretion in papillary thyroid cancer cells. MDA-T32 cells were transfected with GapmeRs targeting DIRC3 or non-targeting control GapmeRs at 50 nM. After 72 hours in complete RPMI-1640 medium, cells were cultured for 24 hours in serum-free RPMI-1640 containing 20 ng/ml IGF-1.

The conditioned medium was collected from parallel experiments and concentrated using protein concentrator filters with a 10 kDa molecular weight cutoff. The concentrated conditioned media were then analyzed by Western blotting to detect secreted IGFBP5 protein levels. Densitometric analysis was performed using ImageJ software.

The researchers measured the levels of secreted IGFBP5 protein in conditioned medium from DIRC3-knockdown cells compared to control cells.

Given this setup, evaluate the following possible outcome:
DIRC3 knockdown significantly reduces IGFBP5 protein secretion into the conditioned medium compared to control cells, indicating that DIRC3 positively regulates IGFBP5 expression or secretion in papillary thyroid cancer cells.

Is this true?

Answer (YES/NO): YES